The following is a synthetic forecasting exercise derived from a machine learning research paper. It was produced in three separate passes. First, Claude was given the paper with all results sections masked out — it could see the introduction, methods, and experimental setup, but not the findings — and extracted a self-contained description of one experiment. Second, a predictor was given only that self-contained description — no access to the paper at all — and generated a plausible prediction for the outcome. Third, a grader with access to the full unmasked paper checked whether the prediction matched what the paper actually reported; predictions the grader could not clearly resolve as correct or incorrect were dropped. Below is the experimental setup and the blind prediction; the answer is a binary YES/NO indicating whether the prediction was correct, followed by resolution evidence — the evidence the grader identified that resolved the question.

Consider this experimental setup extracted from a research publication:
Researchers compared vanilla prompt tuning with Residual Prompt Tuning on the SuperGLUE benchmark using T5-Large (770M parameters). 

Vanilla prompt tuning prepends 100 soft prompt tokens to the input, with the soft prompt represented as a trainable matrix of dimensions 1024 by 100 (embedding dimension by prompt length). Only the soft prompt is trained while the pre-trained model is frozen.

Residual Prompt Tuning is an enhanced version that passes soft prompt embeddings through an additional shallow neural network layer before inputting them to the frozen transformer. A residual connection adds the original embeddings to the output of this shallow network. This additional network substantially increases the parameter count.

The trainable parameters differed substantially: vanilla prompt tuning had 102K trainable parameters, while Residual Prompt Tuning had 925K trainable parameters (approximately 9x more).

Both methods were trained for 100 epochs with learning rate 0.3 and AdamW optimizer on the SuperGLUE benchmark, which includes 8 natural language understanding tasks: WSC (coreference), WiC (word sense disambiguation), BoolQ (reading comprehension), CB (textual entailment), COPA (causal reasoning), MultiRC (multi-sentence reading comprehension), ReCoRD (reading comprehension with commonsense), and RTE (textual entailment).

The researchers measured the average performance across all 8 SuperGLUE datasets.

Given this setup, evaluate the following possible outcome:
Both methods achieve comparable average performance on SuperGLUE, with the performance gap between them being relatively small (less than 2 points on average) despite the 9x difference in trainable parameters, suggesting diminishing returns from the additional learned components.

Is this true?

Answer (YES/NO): YES